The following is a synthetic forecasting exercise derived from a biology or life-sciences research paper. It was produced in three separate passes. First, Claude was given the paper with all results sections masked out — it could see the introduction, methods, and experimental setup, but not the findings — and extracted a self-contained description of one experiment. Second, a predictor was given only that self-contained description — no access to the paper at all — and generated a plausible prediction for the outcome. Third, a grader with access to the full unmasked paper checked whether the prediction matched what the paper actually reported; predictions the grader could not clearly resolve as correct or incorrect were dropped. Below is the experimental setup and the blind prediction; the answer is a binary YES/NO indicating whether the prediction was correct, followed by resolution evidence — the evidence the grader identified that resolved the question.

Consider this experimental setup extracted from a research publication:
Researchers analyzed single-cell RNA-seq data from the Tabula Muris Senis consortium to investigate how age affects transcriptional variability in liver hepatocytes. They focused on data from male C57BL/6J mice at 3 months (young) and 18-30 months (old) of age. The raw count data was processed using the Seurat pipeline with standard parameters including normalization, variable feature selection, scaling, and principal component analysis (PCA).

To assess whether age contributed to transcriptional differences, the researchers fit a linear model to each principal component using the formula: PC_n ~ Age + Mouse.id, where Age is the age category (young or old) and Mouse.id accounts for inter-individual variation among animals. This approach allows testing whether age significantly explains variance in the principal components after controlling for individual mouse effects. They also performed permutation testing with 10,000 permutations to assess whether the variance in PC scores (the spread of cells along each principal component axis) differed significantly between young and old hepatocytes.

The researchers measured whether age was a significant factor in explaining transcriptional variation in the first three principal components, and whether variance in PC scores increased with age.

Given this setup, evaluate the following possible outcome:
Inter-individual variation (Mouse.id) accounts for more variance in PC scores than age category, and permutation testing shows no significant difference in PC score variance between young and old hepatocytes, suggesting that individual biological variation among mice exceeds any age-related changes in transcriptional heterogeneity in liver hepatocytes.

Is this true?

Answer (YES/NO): NO